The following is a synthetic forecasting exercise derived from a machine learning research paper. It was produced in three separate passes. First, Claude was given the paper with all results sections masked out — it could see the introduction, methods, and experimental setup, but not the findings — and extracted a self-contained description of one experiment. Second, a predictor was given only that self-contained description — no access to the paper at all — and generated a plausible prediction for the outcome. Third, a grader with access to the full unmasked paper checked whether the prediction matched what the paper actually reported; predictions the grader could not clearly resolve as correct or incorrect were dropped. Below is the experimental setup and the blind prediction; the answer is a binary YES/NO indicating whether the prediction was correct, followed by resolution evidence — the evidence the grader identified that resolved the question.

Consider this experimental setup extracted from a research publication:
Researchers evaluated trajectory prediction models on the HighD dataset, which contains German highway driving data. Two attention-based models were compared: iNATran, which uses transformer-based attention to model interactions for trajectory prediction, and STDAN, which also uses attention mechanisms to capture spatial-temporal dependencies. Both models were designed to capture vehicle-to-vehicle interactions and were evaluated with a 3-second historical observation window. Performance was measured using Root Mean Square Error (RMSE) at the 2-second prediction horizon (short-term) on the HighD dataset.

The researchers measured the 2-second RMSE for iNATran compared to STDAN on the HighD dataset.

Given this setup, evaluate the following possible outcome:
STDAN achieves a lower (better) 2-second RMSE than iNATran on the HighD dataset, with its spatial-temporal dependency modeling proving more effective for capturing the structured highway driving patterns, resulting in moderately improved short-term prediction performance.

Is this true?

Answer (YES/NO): NO